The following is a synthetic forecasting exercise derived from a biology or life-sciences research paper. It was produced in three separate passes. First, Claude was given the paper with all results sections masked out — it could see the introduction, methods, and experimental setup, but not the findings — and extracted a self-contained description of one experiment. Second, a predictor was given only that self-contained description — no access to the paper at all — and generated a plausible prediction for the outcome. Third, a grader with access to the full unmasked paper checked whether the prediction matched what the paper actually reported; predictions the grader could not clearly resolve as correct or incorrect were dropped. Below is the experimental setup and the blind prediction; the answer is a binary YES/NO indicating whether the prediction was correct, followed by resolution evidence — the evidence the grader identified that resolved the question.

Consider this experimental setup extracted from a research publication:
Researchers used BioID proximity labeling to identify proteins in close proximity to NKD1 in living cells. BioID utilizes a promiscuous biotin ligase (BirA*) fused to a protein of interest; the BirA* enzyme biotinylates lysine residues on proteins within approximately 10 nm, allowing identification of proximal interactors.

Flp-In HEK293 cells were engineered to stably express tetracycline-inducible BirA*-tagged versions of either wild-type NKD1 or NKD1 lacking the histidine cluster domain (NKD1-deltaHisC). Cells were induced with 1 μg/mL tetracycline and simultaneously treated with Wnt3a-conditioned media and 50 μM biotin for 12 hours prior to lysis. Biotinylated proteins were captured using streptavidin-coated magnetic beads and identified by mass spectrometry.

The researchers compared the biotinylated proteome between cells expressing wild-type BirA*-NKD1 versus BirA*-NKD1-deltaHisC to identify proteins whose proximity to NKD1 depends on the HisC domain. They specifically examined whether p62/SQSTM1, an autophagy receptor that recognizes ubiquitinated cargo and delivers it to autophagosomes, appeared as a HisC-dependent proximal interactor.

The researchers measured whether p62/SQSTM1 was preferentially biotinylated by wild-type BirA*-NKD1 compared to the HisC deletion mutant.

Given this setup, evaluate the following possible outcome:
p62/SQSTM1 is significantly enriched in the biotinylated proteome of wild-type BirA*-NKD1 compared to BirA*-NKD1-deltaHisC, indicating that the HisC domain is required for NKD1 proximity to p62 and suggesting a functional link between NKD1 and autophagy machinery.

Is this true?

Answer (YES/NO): YES